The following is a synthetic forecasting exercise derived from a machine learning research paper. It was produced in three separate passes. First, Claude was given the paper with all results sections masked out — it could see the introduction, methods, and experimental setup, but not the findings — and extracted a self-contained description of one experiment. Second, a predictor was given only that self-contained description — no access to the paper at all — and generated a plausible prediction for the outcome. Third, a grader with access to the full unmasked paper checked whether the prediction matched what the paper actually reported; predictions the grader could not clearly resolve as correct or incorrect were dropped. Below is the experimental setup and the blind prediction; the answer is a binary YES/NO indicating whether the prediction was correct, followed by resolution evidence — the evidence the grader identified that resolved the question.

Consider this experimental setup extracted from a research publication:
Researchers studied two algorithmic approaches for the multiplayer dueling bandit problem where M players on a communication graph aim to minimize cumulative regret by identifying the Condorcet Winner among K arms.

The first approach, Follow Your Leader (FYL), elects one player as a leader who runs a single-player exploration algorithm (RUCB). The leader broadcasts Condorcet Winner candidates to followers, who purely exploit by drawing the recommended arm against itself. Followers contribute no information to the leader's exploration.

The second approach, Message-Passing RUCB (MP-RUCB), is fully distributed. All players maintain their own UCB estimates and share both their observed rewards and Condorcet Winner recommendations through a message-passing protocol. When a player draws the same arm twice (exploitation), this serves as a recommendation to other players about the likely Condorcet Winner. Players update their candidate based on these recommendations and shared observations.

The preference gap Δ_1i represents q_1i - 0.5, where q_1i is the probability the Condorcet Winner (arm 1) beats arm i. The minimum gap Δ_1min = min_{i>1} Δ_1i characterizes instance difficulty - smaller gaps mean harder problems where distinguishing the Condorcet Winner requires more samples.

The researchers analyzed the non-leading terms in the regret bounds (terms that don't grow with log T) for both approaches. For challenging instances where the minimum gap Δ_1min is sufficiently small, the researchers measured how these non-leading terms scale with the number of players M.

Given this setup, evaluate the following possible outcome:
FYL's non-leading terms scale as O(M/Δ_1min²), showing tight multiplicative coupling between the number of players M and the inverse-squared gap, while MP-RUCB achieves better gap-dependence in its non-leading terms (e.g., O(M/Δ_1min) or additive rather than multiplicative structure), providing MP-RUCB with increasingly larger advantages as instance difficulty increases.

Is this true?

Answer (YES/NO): NO